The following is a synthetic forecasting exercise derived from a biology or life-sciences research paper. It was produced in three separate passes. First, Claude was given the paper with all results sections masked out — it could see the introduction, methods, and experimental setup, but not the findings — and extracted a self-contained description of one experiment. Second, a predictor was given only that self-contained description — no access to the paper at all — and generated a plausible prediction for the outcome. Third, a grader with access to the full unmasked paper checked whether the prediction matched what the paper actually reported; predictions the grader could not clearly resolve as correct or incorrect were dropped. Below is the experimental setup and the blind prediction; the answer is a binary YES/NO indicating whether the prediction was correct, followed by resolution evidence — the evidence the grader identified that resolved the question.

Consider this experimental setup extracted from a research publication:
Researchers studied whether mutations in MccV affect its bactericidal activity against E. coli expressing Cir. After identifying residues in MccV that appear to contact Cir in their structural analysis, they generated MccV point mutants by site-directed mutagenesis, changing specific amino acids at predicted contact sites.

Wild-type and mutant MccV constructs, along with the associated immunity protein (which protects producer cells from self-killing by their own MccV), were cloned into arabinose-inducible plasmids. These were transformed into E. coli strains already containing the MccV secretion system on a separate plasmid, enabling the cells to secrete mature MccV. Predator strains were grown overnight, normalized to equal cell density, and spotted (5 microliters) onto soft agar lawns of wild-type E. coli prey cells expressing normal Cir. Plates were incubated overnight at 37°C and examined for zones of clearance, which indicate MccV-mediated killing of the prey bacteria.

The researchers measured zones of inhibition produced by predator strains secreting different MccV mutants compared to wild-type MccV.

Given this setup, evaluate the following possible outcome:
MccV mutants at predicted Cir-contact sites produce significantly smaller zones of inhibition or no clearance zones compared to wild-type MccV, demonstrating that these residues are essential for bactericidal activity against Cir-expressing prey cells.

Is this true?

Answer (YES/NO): YES